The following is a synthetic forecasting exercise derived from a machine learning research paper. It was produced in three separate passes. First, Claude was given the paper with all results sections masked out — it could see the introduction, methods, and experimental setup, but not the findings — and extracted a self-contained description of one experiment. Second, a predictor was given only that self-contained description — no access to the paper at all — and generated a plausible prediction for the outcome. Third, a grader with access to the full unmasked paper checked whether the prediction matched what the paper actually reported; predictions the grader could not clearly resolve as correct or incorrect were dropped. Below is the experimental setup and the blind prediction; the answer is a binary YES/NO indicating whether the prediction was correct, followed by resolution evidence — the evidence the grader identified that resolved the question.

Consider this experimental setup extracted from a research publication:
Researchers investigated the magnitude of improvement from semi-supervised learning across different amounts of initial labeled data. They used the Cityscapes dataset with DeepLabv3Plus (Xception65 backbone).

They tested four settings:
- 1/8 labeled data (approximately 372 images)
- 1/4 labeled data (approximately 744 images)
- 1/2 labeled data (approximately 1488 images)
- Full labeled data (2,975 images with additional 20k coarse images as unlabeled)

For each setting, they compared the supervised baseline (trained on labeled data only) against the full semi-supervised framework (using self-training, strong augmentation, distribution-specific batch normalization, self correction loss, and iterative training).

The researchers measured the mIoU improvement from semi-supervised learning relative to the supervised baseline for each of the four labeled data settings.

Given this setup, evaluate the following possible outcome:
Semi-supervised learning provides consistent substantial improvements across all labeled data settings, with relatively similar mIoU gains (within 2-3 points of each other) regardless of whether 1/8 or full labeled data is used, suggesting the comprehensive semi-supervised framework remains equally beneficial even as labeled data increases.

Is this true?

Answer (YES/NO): NO